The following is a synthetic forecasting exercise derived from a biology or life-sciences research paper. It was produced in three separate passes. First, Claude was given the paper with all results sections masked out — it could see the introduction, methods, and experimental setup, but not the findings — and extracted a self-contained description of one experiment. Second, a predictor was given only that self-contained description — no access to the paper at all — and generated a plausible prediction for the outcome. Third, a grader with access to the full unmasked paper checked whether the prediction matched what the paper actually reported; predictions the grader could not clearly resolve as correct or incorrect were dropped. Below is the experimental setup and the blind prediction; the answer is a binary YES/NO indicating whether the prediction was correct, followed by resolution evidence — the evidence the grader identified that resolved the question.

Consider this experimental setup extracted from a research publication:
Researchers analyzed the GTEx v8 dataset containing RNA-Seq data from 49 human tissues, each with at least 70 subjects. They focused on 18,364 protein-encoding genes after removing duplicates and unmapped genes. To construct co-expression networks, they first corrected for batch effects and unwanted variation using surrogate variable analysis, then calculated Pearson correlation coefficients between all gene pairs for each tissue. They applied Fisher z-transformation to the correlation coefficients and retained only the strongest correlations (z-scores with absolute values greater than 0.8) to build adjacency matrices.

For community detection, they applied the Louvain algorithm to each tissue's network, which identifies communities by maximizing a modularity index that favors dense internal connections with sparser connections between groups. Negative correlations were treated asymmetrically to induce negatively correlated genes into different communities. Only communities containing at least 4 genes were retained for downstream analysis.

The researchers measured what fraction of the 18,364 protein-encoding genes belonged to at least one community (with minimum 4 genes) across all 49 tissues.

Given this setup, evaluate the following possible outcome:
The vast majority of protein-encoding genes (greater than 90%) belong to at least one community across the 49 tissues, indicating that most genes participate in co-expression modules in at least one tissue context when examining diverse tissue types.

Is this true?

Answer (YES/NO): NO